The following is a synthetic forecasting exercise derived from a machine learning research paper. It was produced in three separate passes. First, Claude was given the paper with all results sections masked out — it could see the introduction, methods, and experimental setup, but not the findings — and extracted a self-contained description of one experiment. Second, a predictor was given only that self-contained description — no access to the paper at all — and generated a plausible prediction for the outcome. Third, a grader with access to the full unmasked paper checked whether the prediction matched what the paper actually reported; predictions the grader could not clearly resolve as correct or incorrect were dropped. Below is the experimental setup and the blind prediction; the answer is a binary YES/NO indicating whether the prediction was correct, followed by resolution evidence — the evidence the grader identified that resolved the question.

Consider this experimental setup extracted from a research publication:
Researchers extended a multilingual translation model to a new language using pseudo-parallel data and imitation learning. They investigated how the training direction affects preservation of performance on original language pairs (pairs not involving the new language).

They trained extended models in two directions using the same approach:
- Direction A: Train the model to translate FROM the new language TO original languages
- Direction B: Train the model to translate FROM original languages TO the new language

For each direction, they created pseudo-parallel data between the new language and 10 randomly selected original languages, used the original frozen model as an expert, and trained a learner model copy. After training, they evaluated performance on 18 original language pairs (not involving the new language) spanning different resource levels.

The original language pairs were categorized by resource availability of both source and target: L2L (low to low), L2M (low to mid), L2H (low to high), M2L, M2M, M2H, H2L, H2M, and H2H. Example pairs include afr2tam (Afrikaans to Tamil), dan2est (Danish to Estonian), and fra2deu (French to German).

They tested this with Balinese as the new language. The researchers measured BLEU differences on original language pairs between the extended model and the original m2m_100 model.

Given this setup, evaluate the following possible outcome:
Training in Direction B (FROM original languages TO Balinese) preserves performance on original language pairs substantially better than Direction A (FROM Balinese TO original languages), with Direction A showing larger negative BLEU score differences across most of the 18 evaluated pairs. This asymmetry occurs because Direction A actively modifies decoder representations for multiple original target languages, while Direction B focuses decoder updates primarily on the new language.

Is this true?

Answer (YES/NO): NO